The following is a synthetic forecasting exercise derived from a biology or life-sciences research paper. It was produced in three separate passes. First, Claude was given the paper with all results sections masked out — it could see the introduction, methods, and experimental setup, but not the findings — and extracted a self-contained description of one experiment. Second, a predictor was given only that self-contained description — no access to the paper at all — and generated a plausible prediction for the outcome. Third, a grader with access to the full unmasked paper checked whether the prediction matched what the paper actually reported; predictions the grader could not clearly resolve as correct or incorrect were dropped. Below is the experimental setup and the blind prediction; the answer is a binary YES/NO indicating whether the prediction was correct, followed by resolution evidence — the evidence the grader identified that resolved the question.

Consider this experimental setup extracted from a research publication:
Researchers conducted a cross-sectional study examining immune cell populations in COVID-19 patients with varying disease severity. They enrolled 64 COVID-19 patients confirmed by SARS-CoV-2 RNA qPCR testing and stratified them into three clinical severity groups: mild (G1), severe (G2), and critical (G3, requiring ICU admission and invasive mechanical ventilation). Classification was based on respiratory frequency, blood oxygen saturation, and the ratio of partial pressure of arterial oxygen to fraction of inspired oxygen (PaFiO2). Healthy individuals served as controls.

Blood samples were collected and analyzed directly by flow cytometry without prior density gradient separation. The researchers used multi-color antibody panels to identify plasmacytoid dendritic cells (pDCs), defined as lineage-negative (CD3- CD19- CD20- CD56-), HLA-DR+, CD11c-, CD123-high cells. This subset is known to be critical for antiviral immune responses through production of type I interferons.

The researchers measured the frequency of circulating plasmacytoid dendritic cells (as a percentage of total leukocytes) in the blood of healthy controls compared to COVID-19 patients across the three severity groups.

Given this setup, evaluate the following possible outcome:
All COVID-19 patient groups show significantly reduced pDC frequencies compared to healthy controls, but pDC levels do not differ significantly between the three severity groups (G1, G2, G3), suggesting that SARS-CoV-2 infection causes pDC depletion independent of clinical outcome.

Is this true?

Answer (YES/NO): YES